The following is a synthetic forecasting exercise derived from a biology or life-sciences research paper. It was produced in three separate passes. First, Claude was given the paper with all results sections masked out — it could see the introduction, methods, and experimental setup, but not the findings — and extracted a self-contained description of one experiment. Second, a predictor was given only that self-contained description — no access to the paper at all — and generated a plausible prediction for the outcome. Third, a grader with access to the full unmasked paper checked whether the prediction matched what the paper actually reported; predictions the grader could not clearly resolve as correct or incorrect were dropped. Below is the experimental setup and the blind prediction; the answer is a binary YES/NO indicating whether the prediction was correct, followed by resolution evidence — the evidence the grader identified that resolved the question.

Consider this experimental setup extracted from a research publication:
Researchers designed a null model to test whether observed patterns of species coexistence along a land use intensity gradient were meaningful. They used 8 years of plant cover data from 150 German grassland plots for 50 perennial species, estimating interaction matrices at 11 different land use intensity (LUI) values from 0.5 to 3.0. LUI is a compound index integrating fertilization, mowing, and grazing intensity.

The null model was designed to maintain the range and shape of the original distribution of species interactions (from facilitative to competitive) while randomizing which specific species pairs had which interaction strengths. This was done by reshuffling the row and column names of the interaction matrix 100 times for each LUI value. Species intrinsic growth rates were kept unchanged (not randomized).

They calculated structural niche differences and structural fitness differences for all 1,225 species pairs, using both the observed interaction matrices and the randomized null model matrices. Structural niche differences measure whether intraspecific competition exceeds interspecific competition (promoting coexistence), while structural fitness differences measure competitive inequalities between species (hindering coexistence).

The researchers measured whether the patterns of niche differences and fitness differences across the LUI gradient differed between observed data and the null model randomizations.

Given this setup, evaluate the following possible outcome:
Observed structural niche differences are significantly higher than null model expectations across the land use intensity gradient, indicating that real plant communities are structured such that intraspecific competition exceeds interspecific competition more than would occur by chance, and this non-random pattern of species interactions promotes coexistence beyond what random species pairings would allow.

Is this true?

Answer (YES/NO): NO